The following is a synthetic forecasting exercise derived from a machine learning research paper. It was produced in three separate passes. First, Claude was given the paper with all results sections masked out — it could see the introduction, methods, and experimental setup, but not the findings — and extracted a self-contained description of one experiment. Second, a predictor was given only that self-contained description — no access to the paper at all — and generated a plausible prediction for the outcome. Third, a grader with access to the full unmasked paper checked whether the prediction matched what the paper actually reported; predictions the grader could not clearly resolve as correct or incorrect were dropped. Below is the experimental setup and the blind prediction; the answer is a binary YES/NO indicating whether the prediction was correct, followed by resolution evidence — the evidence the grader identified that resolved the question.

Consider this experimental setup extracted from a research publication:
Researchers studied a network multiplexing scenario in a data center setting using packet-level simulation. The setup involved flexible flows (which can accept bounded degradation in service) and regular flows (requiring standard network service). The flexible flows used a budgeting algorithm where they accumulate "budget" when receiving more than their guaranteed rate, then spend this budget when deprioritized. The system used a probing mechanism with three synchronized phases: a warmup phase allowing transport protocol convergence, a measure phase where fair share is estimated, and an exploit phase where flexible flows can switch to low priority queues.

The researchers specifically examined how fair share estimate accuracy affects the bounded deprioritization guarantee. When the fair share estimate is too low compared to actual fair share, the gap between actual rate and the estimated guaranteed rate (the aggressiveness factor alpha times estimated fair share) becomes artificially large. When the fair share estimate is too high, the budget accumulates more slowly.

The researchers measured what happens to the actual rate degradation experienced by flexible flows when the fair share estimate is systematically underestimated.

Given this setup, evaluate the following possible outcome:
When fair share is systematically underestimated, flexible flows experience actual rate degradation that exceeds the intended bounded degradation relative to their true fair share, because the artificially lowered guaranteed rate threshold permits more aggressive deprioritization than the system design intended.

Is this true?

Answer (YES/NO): YES